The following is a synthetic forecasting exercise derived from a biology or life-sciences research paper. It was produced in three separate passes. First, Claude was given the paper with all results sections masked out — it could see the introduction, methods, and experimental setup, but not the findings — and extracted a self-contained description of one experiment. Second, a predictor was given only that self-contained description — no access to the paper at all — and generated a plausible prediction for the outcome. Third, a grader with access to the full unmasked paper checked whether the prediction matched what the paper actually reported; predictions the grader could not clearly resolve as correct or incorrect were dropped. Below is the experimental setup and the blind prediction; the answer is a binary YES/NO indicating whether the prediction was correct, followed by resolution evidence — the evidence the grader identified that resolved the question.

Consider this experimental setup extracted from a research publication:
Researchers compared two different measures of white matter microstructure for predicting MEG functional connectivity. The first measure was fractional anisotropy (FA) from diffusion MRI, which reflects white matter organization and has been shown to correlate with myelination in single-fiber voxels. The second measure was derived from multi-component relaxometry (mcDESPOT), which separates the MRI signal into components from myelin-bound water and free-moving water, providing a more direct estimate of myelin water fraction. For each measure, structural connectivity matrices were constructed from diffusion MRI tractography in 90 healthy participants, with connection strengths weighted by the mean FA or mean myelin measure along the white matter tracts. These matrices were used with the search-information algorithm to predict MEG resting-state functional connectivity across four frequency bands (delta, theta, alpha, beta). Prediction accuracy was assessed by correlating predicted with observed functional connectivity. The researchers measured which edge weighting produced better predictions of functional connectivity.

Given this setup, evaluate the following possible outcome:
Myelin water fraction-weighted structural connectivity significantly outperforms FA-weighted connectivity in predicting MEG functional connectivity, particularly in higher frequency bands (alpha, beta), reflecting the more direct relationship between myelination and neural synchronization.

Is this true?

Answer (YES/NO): YES